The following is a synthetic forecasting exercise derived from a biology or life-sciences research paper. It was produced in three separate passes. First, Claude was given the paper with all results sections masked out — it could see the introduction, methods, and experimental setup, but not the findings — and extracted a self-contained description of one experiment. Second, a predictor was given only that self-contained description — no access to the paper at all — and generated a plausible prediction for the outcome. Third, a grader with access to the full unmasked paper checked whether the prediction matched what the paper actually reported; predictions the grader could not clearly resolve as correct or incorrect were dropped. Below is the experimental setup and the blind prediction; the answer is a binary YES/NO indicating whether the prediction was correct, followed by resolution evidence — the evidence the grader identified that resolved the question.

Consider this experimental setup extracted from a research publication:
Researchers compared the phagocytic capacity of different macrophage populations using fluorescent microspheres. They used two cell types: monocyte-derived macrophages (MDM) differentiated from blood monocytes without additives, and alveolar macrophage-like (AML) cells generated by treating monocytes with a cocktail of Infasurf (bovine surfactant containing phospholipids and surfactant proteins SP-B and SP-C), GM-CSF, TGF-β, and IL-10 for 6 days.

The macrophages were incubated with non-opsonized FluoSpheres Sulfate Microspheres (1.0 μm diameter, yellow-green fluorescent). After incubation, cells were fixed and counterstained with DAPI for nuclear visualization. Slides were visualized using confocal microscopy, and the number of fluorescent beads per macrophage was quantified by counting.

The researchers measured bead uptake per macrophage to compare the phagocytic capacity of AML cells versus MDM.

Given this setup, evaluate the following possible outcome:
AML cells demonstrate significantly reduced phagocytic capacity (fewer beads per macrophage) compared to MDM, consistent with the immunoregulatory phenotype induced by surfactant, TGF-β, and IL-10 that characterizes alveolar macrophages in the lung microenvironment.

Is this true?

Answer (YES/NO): NO